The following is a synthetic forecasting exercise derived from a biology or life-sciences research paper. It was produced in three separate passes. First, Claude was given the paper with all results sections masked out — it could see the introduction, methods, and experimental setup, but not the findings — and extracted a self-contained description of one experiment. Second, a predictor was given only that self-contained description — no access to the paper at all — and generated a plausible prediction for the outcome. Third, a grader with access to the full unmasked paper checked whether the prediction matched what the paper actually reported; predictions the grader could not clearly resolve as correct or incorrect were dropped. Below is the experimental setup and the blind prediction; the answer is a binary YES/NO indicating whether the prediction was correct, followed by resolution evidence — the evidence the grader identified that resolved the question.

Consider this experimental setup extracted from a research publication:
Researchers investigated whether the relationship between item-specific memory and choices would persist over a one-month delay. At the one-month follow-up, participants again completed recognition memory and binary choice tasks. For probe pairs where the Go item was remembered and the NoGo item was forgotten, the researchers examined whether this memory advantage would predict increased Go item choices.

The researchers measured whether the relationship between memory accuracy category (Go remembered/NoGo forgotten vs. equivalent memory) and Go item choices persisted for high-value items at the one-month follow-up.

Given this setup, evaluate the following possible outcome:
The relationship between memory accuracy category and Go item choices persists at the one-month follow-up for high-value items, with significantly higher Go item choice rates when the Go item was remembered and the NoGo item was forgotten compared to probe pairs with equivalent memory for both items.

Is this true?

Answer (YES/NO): YES